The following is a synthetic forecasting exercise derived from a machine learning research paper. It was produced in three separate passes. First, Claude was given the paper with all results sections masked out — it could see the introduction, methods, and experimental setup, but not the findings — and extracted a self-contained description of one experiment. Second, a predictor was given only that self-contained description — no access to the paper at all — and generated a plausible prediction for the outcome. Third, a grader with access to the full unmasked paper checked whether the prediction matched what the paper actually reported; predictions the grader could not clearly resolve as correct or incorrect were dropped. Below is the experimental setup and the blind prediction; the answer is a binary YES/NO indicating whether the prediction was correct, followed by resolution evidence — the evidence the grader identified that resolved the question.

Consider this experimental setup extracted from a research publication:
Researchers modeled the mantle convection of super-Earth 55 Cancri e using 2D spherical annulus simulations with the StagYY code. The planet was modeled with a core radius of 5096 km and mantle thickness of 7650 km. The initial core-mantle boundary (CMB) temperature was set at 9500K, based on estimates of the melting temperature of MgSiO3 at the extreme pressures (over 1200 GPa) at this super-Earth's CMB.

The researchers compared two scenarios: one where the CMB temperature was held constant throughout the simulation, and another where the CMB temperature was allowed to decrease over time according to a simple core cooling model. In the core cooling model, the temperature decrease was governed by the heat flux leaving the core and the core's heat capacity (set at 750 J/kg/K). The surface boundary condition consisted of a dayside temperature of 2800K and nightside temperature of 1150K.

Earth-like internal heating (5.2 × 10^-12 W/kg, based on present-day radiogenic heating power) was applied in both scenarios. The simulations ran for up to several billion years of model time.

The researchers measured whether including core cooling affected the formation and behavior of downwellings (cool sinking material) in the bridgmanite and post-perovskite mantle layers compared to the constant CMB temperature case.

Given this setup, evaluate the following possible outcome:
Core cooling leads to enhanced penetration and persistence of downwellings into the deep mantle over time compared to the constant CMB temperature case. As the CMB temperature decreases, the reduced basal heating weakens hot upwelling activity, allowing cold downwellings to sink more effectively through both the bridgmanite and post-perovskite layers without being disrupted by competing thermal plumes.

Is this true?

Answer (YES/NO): NO